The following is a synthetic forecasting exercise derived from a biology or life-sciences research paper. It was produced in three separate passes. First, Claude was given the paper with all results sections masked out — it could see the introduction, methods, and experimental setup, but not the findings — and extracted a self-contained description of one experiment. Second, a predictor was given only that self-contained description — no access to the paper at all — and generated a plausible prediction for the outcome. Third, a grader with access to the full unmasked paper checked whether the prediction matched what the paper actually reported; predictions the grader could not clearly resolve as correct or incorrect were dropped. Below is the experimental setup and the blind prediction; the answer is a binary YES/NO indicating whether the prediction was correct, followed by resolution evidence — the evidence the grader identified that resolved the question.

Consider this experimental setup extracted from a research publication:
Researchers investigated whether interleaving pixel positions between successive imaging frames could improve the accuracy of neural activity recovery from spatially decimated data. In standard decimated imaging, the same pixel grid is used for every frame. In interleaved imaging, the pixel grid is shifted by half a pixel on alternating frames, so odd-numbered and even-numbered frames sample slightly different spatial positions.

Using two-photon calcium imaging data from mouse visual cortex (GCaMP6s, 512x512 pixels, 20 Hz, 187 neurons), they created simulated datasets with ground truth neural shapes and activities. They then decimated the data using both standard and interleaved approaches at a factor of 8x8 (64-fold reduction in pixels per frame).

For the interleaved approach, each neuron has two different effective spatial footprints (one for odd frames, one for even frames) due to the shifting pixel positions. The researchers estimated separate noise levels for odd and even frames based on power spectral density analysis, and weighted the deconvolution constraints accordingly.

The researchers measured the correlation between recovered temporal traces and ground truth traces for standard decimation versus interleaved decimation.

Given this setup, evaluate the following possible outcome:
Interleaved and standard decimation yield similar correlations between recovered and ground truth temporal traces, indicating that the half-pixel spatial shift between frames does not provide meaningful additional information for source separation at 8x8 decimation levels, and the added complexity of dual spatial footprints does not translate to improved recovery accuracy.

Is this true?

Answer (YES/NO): NO